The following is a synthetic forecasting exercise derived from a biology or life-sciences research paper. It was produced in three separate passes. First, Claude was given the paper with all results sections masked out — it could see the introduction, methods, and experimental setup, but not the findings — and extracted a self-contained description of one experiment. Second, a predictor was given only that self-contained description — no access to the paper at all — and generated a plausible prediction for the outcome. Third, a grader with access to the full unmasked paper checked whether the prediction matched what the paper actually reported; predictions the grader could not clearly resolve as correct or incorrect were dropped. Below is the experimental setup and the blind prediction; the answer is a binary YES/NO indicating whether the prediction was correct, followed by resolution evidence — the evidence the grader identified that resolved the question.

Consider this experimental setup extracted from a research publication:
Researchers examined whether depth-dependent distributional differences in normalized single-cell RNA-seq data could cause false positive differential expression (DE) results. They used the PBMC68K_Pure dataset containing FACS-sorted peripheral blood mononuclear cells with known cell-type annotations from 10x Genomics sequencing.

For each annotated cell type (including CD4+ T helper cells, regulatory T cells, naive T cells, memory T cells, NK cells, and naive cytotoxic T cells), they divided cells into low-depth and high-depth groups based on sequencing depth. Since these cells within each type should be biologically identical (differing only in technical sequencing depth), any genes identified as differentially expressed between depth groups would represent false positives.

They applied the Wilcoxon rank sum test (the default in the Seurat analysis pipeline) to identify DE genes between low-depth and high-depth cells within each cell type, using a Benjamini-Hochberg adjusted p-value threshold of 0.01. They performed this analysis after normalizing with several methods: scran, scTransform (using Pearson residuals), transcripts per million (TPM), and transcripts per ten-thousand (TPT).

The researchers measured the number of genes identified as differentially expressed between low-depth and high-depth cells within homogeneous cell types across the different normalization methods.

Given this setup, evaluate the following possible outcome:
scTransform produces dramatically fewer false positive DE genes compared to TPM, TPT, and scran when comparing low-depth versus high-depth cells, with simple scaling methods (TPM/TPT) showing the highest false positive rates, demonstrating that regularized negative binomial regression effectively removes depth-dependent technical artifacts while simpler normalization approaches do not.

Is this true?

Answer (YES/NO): NO